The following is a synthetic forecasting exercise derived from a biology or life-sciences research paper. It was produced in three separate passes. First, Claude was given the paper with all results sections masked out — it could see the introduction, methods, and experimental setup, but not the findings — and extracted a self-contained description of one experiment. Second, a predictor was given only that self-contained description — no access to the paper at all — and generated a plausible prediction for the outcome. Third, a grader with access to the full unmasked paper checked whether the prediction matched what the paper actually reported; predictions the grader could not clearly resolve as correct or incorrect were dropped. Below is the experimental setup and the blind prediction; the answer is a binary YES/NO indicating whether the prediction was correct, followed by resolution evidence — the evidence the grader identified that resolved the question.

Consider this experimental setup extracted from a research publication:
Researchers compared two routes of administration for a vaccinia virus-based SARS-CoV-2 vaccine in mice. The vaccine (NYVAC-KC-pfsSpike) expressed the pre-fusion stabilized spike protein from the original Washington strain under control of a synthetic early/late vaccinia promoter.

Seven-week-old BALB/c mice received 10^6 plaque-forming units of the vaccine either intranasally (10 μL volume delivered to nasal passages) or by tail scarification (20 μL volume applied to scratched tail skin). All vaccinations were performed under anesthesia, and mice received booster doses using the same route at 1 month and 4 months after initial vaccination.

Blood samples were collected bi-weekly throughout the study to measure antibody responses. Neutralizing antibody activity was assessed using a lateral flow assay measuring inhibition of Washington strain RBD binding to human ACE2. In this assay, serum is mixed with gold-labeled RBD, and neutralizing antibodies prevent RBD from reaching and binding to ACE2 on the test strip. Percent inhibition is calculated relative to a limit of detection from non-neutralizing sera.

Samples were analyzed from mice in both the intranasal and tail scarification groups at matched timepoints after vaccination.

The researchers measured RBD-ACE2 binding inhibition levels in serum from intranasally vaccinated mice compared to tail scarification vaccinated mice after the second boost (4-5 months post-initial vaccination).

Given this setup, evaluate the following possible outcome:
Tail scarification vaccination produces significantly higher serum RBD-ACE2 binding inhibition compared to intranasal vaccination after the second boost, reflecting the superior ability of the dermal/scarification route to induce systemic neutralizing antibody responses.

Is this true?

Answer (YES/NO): NO